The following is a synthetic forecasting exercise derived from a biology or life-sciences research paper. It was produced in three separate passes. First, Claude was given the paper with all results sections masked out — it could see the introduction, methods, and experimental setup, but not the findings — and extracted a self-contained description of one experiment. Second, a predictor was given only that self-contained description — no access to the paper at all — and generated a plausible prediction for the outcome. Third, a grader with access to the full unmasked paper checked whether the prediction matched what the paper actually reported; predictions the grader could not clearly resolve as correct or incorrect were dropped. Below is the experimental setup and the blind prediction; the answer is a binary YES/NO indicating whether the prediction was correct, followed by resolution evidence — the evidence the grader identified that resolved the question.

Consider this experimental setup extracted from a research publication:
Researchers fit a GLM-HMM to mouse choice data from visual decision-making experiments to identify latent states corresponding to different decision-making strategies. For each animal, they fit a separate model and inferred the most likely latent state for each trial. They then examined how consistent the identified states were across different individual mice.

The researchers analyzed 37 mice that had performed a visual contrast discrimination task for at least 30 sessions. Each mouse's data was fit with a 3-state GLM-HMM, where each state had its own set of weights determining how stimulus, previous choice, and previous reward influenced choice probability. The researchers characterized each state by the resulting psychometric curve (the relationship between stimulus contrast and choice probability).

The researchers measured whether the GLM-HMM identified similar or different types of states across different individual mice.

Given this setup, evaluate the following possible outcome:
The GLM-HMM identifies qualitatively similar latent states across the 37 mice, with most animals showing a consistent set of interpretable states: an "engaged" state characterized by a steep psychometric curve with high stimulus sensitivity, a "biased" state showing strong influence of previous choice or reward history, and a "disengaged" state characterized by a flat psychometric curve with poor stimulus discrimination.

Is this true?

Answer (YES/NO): NO